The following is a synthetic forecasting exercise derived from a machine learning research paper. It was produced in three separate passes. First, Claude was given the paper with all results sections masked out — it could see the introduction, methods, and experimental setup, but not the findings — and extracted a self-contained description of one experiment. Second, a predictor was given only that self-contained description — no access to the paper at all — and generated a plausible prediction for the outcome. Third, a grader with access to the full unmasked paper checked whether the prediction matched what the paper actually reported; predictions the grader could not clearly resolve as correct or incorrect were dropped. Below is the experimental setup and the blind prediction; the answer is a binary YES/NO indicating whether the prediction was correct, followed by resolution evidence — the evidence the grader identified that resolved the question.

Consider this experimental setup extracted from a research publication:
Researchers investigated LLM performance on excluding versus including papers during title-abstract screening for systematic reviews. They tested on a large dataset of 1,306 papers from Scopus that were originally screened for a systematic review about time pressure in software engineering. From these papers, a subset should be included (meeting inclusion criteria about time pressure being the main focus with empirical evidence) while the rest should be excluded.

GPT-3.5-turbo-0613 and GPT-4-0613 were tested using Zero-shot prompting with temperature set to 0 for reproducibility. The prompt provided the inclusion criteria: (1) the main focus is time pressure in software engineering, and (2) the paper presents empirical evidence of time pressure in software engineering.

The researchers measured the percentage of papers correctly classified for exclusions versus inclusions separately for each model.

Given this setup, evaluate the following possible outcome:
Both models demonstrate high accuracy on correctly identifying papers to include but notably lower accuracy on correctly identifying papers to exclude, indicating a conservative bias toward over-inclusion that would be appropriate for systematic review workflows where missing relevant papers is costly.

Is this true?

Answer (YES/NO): NO